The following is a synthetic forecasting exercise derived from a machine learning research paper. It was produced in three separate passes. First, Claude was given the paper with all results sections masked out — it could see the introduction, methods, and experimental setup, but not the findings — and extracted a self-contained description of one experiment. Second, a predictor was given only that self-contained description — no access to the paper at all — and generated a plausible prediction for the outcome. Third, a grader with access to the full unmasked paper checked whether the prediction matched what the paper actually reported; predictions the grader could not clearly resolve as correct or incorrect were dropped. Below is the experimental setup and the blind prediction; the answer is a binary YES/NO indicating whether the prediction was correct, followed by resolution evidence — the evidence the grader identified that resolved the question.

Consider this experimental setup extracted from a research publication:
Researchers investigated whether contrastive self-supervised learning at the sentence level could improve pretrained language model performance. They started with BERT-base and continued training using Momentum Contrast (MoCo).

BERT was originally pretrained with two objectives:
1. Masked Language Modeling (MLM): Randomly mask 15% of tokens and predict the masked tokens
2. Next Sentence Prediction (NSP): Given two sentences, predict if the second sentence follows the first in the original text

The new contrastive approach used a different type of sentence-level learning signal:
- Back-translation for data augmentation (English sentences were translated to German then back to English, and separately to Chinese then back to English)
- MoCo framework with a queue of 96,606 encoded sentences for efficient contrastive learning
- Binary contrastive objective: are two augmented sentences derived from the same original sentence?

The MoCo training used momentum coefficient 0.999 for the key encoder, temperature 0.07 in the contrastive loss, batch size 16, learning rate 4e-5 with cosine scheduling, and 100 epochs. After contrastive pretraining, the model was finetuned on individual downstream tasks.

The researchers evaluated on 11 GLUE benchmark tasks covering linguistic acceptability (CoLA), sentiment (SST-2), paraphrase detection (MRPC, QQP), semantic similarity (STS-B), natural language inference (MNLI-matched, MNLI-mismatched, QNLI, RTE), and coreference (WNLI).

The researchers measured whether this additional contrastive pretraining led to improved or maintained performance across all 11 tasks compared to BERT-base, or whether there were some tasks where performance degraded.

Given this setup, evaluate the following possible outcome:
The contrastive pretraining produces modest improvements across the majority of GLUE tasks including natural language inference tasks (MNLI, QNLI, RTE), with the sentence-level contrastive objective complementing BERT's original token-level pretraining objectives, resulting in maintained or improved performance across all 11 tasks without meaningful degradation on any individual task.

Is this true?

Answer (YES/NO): NO